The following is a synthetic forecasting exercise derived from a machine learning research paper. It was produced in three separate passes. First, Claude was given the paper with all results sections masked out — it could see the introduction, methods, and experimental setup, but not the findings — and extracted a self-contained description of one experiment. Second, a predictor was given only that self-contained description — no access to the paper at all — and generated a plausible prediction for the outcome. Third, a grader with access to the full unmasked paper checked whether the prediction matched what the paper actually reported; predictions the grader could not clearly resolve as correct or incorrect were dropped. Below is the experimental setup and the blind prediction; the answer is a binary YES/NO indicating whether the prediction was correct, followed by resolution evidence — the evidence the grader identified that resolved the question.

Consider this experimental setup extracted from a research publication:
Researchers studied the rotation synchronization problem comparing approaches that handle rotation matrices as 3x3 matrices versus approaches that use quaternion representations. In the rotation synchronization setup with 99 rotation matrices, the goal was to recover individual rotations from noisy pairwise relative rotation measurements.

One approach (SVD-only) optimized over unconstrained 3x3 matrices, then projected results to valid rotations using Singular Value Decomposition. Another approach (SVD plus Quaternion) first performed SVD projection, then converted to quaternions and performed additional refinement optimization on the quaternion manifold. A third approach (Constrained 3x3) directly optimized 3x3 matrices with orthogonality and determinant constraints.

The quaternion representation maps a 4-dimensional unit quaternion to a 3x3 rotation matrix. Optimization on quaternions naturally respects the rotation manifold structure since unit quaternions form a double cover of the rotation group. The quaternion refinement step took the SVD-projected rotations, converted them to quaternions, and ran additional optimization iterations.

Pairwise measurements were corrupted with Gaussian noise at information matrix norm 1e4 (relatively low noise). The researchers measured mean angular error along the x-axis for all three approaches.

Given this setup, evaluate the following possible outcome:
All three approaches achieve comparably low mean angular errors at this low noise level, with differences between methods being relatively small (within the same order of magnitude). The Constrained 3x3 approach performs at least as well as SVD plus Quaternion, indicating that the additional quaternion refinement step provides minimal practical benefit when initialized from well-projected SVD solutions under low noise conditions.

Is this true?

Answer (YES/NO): NO